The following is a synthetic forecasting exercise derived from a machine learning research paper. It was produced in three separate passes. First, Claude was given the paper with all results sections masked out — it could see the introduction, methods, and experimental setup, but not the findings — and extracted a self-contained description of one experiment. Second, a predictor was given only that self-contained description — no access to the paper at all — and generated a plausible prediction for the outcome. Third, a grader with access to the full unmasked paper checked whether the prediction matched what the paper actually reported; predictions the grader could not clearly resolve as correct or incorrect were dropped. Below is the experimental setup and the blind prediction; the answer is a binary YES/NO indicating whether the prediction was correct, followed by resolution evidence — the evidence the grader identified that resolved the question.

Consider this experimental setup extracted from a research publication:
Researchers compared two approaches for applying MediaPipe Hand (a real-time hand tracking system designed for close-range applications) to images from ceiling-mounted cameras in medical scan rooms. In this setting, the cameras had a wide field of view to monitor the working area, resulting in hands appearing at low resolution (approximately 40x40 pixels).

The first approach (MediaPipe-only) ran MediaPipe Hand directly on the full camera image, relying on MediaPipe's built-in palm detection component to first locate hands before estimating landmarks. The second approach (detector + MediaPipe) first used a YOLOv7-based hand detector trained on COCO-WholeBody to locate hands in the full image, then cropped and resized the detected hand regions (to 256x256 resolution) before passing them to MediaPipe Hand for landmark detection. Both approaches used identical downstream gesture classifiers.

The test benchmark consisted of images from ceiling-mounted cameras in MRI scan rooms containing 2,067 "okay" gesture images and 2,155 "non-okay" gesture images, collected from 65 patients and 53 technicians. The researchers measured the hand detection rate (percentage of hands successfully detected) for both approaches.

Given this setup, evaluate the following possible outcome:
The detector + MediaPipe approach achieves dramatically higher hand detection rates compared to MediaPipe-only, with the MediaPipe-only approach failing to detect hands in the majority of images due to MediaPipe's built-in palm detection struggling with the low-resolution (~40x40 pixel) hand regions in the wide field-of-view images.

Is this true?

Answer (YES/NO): NO